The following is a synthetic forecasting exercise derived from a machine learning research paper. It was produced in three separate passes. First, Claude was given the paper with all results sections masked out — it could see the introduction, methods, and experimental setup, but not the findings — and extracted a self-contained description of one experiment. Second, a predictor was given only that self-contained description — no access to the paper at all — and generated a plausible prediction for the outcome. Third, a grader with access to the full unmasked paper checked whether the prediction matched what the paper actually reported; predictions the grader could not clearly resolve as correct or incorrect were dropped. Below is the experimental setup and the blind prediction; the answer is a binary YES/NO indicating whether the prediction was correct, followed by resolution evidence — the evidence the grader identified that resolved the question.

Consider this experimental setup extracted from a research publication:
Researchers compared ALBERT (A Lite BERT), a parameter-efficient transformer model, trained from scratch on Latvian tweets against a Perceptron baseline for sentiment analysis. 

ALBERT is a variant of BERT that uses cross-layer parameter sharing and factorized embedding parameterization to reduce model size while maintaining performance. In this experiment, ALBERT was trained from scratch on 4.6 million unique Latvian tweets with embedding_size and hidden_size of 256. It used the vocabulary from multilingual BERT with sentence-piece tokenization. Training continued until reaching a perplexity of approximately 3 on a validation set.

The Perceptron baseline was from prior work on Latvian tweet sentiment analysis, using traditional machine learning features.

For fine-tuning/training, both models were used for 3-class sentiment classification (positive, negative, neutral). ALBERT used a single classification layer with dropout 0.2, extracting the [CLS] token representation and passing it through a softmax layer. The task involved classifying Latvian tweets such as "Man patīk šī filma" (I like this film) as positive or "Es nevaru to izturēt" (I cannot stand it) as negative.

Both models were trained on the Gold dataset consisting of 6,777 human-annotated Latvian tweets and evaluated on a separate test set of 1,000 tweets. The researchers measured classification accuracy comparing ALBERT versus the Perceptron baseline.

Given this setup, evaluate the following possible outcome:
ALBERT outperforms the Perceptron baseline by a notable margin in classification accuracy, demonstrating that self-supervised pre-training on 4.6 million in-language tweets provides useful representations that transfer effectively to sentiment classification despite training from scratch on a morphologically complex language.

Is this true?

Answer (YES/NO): NO